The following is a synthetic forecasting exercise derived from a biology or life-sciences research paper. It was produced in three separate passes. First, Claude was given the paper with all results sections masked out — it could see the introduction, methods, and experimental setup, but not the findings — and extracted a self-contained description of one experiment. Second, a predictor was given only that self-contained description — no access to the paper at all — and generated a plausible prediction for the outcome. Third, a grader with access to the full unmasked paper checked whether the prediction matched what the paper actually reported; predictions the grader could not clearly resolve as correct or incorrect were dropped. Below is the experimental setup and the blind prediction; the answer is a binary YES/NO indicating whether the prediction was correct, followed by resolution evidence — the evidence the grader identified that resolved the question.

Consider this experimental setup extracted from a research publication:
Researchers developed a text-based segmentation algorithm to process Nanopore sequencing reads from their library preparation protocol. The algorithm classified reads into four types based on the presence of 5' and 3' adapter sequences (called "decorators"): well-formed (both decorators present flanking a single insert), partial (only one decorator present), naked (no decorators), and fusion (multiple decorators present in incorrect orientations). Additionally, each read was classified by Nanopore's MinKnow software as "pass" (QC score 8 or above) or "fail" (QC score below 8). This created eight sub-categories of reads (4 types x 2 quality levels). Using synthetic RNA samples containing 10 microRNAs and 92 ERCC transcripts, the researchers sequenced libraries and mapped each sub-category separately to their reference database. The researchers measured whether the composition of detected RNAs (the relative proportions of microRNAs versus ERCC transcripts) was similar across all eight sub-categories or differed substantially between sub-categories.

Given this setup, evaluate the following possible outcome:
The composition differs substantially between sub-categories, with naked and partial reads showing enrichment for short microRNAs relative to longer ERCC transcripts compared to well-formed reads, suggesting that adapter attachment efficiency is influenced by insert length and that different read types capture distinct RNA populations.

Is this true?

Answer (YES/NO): NO